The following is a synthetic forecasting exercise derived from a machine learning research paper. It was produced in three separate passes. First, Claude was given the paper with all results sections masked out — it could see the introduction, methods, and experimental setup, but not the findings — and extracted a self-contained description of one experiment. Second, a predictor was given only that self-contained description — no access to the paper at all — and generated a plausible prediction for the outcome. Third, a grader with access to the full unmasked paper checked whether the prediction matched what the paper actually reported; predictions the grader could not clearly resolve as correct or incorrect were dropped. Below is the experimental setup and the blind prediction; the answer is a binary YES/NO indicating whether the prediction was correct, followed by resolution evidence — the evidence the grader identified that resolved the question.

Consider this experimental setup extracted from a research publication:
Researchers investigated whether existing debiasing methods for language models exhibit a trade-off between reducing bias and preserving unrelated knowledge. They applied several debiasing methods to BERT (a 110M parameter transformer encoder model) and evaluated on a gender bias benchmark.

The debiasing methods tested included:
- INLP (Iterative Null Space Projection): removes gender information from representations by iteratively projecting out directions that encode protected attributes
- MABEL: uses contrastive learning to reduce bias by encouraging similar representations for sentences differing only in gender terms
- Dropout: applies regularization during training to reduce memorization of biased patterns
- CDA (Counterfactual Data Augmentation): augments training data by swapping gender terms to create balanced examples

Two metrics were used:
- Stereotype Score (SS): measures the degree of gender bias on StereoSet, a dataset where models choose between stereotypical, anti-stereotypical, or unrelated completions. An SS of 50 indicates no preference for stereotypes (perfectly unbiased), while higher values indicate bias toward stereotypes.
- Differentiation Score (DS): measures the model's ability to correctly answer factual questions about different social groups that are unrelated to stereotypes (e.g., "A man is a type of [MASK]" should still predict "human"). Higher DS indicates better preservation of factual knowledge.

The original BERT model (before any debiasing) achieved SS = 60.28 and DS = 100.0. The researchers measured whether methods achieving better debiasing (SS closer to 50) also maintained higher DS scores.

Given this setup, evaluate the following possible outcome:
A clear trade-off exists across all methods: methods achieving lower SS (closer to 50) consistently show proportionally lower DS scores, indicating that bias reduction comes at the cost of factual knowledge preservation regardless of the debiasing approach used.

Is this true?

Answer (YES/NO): NO